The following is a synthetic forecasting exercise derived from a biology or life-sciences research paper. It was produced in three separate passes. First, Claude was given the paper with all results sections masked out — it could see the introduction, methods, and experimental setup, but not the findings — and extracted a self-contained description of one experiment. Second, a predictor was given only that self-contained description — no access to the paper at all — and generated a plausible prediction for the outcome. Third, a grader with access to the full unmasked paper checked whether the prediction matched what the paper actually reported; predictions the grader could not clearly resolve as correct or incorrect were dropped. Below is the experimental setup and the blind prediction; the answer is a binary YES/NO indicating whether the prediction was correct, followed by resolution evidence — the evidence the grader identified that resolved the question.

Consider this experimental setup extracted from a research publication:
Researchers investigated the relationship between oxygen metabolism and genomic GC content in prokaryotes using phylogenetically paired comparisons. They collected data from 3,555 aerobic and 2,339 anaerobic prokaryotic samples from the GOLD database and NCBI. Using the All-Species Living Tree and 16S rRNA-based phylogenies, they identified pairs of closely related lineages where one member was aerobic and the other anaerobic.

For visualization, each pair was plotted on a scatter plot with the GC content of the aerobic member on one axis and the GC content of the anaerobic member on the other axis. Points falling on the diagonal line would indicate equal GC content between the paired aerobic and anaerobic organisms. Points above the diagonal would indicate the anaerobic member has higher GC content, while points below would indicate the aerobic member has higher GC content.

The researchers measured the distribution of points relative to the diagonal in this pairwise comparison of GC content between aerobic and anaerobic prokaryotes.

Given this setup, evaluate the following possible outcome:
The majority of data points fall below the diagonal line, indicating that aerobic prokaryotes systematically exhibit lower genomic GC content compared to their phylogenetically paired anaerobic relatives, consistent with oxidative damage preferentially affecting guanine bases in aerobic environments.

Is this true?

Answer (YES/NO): NO